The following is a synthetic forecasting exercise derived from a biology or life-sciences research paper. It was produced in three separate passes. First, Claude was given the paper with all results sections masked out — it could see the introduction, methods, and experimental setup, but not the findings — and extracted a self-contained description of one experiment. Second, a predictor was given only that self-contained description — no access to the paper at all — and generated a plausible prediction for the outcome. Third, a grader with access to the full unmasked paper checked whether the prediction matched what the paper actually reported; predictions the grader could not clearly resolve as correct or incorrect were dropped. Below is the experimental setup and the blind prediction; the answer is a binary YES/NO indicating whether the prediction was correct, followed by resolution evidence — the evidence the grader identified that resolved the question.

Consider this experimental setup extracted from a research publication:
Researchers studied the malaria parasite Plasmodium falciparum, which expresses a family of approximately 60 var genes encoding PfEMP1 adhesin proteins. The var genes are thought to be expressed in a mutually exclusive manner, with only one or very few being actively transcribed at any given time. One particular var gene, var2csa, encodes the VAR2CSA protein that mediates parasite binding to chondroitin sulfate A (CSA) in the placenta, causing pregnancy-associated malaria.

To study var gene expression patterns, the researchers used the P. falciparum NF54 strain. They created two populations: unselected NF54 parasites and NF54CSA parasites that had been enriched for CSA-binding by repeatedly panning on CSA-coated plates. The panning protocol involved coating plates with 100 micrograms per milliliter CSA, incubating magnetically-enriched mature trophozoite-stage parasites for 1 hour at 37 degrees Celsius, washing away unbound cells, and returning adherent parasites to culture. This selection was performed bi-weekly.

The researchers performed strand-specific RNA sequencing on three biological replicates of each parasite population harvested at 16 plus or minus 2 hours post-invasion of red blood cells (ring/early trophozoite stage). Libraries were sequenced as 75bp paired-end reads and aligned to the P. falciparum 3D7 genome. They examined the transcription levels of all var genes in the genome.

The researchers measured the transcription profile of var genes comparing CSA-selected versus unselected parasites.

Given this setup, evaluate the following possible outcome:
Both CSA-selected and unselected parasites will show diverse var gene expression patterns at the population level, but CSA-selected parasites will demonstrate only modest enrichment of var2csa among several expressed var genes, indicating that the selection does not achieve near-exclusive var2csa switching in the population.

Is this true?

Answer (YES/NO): NO